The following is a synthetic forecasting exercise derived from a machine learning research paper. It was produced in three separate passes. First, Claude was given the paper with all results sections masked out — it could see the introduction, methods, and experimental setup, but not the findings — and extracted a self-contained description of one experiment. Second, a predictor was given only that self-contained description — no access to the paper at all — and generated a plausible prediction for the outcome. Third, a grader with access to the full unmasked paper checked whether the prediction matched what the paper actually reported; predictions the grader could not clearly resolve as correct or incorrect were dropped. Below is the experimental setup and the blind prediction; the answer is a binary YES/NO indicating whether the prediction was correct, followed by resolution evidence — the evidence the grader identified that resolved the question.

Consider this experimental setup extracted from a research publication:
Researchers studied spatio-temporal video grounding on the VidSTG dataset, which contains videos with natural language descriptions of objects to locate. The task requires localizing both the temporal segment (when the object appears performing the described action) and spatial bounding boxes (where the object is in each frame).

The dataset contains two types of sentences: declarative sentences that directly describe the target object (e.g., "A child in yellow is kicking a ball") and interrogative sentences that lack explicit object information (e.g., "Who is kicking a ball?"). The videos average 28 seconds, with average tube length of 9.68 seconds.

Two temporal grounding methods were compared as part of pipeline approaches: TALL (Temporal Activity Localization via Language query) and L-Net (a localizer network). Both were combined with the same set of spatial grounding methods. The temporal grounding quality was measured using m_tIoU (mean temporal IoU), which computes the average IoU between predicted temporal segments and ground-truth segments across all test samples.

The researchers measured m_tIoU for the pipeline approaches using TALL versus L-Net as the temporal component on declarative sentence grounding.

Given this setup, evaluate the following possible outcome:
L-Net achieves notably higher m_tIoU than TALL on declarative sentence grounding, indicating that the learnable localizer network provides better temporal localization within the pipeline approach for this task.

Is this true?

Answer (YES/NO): YES